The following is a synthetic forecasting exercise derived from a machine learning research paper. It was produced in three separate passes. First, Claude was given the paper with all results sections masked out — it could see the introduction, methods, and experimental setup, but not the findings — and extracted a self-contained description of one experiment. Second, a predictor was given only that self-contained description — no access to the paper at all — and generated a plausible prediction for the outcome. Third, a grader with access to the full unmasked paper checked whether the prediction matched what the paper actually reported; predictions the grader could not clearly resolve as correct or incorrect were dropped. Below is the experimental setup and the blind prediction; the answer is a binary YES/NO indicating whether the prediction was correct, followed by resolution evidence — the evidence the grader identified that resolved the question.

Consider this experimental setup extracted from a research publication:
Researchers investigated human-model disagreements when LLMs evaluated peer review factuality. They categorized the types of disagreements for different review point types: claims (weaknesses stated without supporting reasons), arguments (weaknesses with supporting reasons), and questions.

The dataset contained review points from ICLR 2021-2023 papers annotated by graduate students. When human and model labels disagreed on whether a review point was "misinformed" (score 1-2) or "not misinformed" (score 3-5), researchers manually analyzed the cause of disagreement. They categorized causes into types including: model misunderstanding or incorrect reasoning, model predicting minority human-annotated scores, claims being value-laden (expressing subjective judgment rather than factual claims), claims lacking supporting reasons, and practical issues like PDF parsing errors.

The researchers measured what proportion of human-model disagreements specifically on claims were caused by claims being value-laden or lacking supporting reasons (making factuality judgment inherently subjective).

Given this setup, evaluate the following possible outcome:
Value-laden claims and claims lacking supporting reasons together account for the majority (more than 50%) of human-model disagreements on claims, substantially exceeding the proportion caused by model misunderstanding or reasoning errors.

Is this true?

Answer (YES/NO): NO